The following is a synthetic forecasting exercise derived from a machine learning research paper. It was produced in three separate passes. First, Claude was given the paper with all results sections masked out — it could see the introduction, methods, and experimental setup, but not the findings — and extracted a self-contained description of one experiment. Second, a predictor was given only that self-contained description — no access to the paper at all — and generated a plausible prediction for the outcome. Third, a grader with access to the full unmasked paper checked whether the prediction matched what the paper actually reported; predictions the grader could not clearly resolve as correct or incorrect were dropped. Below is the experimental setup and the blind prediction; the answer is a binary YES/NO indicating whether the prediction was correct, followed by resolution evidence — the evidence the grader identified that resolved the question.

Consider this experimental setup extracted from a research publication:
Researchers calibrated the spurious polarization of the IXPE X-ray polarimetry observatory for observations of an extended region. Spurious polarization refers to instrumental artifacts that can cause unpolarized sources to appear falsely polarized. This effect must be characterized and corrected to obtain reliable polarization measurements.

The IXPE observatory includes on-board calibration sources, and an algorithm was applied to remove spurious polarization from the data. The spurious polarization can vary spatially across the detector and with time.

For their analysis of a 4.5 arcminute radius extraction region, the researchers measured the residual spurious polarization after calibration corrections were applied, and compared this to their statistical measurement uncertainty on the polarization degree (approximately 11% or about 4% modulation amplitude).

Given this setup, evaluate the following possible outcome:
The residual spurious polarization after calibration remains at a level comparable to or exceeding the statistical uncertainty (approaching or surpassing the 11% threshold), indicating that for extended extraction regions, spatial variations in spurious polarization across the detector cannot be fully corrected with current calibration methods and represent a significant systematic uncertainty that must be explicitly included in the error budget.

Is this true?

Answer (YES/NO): NO